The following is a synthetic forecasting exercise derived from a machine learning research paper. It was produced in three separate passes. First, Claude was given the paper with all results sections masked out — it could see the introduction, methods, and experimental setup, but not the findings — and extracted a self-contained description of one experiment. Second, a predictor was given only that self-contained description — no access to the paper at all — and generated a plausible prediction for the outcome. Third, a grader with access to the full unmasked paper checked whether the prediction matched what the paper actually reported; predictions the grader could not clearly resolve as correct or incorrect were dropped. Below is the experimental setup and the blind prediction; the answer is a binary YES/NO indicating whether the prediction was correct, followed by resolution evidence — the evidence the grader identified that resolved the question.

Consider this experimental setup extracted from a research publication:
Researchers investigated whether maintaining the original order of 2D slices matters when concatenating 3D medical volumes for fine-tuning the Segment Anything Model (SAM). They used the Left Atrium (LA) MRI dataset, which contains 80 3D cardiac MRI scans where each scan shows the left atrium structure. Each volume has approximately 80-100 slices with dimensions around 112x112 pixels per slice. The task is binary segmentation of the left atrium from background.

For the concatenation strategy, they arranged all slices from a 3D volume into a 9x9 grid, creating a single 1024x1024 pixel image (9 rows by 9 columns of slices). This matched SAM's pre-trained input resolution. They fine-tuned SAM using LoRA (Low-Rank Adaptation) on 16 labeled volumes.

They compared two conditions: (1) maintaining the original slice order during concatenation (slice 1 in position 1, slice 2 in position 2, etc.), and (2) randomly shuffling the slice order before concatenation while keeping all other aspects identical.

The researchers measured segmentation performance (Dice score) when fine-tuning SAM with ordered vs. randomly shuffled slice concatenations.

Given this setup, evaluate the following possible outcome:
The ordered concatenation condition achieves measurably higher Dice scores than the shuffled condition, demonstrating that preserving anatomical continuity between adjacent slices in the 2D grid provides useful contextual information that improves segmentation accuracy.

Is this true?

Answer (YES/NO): YES